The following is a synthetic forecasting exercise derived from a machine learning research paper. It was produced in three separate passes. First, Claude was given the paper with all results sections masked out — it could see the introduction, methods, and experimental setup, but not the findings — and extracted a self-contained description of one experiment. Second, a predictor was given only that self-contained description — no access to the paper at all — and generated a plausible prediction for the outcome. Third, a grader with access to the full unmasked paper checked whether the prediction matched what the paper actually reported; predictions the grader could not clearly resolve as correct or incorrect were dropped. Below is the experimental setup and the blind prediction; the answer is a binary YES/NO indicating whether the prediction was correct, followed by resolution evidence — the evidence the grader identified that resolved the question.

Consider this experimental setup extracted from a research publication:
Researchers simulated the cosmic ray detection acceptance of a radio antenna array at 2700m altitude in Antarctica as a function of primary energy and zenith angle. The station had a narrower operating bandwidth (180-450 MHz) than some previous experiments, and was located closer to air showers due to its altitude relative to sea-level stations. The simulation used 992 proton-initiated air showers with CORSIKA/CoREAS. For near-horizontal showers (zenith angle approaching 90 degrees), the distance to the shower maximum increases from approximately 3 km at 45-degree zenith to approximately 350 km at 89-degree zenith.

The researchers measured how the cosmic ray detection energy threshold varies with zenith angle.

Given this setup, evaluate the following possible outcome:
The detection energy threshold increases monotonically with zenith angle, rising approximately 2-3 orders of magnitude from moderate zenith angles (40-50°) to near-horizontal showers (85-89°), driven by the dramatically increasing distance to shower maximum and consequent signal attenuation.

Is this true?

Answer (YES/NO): NO